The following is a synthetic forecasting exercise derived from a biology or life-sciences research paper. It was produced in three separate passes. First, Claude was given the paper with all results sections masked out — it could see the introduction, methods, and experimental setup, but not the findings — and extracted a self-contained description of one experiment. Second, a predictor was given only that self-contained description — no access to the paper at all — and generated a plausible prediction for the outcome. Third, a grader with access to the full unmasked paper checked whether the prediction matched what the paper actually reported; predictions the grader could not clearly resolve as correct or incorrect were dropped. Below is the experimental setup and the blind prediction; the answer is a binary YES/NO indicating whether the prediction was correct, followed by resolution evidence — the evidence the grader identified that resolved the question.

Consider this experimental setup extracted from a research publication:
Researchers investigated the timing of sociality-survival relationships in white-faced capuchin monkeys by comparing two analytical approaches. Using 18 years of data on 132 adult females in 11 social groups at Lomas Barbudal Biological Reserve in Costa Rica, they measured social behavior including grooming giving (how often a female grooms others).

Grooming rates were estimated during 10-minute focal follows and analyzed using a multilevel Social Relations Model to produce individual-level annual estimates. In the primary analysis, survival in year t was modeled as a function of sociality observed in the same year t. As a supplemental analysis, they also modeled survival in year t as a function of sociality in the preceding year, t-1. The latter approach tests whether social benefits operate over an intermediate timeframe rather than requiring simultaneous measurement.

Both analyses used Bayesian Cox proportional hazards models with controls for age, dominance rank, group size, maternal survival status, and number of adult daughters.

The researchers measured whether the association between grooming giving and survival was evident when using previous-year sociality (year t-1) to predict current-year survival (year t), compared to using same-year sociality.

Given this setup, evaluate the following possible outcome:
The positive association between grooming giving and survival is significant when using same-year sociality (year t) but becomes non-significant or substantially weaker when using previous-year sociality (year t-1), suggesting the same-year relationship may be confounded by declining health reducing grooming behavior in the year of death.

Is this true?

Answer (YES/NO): NO